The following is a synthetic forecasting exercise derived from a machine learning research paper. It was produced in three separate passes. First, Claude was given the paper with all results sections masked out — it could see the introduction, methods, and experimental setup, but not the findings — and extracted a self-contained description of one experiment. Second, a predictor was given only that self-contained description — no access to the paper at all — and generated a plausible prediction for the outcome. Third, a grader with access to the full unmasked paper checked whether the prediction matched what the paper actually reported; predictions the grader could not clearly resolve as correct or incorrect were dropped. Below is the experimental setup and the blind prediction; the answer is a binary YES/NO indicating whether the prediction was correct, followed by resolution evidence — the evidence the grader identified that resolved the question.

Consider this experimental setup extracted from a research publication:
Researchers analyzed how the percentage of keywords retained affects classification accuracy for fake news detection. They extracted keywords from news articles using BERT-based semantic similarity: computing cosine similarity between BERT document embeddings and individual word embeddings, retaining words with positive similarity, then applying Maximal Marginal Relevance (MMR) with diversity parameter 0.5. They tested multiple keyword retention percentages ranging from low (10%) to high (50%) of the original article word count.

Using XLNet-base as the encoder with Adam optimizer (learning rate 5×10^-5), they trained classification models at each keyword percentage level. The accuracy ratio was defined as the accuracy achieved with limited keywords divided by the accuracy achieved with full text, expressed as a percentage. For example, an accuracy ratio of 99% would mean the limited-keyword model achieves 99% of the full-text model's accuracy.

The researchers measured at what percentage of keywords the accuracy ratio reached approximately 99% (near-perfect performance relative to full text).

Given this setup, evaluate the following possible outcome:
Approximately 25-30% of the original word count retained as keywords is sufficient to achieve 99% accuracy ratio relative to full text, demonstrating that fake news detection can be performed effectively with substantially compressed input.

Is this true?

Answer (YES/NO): NO